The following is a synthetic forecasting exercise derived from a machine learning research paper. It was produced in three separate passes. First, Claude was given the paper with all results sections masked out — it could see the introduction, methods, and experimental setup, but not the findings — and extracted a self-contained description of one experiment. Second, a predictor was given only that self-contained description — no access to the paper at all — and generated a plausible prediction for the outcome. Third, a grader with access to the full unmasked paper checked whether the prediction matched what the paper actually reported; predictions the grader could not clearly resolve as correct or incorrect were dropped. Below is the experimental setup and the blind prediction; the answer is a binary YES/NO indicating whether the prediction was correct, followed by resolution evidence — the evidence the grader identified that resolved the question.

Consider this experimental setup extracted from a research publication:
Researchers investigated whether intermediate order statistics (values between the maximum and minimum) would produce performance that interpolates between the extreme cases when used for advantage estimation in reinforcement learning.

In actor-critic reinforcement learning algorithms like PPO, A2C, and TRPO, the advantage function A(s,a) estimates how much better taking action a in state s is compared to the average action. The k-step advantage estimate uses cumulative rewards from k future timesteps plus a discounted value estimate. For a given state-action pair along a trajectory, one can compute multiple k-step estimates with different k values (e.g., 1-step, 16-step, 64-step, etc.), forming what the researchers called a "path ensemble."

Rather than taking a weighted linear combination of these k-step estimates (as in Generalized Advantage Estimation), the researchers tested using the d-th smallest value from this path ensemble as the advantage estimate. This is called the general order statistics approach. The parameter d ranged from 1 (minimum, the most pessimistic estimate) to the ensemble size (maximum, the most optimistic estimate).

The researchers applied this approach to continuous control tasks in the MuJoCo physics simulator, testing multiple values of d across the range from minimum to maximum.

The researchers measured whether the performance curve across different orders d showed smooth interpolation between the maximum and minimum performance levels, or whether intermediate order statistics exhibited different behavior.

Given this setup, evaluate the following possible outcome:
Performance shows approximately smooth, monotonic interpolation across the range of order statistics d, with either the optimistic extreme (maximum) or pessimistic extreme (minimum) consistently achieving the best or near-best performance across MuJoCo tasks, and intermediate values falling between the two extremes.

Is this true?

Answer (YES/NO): NO